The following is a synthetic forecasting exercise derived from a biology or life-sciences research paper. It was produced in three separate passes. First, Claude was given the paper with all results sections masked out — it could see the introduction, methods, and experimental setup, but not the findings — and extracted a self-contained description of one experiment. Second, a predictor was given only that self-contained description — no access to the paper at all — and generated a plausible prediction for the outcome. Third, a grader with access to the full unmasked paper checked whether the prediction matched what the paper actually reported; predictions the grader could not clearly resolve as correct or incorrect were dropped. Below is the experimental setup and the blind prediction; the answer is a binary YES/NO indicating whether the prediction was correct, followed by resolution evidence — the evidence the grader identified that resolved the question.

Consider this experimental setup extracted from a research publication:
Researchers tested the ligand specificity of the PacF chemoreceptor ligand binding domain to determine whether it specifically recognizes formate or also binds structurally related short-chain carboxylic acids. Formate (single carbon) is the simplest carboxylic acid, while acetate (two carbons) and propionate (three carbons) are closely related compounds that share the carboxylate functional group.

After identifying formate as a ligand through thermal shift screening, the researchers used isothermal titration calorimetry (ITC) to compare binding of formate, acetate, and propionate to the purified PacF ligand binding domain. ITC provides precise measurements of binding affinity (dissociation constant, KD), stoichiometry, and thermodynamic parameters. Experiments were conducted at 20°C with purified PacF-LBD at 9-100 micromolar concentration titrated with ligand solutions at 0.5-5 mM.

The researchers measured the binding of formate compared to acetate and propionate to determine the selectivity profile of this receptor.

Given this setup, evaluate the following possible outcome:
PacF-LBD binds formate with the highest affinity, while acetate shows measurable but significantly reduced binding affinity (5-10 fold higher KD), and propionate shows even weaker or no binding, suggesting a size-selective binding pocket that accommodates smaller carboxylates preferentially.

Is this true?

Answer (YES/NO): NO